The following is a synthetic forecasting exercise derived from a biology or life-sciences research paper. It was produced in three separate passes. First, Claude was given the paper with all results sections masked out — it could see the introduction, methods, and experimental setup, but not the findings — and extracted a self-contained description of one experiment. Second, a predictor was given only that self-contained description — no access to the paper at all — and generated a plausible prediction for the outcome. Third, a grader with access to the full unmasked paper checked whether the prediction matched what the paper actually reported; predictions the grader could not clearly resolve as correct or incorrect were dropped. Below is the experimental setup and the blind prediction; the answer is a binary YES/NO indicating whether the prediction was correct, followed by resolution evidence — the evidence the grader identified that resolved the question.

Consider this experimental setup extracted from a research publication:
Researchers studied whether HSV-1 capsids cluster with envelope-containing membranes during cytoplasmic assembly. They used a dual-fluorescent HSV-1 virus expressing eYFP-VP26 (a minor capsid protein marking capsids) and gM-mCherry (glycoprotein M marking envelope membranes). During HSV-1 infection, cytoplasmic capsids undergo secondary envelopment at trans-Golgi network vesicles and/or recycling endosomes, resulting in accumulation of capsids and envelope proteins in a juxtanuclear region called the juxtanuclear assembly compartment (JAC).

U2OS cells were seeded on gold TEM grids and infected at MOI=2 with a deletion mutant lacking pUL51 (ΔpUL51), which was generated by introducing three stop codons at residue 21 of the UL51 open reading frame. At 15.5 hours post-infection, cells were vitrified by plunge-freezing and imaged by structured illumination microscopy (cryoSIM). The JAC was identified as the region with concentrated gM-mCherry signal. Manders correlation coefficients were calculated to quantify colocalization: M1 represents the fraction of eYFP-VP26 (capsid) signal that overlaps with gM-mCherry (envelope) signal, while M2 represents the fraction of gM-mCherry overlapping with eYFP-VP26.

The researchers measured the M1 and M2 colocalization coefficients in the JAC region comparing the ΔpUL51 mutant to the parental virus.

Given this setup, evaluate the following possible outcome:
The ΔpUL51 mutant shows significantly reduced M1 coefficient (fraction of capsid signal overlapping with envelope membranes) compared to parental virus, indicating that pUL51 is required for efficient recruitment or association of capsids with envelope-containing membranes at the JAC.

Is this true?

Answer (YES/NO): NO